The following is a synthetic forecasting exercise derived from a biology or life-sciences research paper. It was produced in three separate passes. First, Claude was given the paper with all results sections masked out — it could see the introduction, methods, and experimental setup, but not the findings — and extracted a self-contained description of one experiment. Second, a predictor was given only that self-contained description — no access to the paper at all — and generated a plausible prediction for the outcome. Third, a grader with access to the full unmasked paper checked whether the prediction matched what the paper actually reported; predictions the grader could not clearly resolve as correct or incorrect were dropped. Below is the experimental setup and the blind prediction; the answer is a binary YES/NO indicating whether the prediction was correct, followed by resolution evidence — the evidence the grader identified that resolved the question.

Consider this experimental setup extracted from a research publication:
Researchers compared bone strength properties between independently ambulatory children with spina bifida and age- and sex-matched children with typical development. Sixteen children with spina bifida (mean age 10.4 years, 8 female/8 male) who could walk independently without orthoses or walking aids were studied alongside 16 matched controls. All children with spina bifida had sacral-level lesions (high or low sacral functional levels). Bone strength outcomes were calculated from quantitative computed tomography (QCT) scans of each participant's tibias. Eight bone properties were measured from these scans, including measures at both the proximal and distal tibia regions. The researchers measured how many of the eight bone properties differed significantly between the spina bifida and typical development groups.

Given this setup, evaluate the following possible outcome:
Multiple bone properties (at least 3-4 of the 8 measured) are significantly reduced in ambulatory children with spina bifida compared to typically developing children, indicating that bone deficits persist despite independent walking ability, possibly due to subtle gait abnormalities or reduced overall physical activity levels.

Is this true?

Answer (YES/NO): NO